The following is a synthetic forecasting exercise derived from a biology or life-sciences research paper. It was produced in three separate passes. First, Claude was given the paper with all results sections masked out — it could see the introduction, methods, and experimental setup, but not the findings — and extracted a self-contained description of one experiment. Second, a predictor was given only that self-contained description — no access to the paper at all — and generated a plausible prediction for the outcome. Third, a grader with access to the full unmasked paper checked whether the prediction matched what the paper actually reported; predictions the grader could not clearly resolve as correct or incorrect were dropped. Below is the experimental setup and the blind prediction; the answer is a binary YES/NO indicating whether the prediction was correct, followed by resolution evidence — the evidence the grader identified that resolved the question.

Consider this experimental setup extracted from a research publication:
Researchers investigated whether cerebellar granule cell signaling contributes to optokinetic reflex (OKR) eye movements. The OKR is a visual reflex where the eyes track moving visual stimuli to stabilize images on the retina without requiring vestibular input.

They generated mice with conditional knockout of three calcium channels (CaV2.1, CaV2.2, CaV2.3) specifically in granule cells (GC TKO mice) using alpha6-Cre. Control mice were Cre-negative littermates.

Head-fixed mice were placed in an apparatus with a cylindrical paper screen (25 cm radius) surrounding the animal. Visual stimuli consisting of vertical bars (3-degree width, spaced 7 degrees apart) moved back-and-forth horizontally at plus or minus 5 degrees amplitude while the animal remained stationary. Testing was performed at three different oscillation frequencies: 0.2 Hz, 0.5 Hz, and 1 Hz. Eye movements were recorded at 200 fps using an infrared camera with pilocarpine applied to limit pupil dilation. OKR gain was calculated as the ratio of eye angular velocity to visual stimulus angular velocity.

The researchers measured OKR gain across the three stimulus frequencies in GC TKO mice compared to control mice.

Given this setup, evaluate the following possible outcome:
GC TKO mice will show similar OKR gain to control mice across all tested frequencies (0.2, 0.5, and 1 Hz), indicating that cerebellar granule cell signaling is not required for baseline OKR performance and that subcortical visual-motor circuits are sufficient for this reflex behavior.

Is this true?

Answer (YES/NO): NO